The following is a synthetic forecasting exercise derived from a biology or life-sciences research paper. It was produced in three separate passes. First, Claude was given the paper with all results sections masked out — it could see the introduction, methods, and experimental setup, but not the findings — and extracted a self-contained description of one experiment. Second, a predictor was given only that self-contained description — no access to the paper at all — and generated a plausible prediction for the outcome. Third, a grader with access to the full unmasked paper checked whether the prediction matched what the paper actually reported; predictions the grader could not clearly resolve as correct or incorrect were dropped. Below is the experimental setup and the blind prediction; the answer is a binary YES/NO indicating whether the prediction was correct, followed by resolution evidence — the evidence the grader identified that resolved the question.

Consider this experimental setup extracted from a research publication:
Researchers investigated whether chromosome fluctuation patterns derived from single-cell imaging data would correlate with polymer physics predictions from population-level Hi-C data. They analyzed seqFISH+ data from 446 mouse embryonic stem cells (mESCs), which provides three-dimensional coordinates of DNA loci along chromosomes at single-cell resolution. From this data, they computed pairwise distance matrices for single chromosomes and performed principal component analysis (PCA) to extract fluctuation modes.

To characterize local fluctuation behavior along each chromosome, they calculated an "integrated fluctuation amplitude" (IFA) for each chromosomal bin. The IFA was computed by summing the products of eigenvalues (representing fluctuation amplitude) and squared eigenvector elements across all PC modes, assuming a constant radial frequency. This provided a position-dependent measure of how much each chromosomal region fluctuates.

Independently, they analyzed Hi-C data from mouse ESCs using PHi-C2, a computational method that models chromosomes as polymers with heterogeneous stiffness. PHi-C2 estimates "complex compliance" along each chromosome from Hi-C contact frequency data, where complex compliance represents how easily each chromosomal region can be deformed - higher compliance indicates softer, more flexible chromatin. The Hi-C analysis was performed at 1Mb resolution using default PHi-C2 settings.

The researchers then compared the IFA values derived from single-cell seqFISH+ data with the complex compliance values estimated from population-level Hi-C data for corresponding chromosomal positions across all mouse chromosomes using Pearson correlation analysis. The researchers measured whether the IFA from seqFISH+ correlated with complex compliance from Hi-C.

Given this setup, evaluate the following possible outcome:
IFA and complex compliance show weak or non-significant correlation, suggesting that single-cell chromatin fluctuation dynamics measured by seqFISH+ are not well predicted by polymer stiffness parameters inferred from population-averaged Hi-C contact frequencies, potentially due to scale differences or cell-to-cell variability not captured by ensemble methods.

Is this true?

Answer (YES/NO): YES